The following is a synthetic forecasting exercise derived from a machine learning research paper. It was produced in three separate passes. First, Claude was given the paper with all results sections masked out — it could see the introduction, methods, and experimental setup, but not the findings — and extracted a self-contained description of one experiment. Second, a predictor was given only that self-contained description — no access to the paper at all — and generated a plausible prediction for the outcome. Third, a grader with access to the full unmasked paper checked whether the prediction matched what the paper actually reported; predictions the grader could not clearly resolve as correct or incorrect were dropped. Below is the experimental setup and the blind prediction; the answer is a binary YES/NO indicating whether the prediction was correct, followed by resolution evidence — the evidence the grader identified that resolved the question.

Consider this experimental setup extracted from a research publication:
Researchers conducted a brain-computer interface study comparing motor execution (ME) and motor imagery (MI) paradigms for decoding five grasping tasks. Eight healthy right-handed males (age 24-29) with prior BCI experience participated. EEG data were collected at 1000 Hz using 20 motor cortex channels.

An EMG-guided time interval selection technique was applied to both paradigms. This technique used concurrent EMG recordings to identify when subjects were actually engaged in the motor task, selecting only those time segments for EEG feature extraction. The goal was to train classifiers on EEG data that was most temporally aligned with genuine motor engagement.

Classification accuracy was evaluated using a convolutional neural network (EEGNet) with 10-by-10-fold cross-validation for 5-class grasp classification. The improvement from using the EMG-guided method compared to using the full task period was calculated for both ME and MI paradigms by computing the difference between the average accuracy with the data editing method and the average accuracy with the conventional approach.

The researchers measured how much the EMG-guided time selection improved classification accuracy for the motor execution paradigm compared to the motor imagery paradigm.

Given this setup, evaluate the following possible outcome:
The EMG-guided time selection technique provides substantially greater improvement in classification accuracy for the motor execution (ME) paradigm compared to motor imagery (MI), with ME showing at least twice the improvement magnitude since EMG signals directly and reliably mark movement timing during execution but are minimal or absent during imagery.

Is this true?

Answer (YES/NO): YES